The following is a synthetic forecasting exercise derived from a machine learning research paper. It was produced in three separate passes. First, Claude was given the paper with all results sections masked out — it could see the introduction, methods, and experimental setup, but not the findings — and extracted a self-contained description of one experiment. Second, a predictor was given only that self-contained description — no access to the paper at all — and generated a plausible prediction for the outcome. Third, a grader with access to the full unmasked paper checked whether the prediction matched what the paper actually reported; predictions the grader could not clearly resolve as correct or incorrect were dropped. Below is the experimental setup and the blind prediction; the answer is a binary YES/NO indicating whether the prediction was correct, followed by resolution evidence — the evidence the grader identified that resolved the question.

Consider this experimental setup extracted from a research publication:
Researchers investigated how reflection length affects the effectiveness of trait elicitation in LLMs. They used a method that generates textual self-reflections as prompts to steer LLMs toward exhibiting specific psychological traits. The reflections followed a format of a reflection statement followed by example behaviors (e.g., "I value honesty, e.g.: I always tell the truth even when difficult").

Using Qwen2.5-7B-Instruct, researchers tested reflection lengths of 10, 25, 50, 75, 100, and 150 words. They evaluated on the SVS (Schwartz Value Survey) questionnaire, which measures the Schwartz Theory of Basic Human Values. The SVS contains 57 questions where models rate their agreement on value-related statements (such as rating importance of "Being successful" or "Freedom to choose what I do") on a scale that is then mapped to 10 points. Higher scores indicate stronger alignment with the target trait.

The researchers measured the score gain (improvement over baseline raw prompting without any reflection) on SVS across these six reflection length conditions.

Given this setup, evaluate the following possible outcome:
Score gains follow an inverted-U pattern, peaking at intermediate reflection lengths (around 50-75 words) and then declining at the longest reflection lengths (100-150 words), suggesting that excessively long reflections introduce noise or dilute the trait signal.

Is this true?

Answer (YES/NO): YES